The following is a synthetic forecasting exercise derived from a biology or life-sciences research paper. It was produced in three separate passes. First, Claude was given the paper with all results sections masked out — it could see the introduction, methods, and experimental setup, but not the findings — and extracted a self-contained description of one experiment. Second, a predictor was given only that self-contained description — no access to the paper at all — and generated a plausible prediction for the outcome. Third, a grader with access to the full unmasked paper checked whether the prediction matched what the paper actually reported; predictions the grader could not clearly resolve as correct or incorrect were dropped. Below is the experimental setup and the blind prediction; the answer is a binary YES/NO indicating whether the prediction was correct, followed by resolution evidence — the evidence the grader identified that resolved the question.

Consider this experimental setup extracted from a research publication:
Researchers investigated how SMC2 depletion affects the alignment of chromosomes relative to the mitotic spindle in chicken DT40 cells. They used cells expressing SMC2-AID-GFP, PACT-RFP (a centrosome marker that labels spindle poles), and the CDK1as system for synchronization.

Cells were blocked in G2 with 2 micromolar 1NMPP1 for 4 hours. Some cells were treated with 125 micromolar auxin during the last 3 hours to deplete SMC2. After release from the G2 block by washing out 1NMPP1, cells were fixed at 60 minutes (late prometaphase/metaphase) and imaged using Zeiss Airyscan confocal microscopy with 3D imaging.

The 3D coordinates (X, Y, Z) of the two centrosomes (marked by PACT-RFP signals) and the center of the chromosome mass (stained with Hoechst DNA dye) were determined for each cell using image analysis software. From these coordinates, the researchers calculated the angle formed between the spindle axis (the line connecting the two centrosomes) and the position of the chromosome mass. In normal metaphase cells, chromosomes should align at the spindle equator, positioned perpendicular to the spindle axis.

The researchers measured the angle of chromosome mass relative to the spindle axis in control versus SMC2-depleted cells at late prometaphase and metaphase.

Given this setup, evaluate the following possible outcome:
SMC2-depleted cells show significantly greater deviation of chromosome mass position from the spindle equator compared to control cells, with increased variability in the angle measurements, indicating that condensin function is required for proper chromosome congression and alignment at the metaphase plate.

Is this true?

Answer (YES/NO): YES